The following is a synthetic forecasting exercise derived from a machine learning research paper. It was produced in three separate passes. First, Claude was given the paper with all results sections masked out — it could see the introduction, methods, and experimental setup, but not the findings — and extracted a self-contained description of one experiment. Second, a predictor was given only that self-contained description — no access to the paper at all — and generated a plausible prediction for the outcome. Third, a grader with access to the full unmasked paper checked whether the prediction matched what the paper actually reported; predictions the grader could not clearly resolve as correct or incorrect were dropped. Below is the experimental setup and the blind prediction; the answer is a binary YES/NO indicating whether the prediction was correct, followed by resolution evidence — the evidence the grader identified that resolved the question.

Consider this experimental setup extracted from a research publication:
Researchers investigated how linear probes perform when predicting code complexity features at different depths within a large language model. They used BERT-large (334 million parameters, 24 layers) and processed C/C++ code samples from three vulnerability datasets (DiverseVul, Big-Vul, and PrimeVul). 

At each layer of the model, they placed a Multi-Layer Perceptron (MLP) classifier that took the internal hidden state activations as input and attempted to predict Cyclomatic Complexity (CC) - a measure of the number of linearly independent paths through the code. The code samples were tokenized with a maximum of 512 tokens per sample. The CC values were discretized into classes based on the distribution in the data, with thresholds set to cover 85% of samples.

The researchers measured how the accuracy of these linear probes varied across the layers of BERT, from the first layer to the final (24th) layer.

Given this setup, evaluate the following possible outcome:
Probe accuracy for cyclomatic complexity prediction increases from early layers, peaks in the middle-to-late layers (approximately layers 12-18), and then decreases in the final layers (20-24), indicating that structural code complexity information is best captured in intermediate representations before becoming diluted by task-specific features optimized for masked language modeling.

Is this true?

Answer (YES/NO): YES